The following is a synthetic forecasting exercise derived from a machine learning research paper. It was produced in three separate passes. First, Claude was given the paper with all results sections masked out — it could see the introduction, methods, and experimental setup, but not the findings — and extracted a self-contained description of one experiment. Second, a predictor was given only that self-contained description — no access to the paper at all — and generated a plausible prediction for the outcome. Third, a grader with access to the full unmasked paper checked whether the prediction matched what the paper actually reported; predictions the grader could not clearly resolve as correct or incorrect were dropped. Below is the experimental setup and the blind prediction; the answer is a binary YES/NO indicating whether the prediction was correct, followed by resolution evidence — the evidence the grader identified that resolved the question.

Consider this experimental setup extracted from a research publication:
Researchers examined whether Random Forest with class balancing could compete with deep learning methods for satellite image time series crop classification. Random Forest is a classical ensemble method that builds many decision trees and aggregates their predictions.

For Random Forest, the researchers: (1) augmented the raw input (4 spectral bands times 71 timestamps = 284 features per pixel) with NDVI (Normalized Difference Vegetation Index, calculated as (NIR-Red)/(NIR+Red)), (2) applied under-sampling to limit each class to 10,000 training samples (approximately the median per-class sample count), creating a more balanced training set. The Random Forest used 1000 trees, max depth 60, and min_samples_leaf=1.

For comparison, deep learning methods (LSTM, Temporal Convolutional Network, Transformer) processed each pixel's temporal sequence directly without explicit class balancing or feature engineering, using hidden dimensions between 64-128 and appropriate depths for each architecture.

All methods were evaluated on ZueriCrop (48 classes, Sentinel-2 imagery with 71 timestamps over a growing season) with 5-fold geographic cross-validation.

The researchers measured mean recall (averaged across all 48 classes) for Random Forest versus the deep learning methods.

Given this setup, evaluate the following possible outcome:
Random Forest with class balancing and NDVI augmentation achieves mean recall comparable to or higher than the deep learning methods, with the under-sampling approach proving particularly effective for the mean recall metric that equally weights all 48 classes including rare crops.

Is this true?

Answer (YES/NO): YES